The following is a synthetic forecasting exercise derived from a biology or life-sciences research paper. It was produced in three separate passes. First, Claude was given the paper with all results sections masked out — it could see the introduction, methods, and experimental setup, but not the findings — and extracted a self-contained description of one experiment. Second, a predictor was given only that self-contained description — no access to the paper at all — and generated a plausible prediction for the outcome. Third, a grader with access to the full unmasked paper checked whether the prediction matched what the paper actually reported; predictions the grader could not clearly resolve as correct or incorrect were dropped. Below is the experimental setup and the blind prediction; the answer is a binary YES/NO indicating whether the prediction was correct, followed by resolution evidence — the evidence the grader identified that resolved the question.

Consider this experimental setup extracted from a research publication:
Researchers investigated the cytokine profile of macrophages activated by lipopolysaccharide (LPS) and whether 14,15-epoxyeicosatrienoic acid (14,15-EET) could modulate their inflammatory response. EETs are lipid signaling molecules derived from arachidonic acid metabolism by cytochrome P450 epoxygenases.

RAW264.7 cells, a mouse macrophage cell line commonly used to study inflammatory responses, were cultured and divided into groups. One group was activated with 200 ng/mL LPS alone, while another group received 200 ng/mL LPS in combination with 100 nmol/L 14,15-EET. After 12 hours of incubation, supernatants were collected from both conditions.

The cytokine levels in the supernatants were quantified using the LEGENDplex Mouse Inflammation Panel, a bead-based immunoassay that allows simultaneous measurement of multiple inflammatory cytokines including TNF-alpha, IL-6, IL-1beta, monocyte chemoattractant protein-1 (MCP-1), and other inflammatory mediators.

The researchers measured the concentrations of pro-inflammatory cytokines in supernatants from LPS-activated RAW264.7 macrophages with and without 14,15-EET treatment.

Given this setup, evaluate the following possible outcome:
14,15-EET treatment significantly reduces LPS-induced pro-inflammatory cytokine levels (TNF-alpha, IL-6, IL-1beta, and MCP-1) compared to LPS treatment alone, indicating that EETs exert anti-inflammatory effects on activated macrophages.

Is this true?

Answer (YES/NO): NO